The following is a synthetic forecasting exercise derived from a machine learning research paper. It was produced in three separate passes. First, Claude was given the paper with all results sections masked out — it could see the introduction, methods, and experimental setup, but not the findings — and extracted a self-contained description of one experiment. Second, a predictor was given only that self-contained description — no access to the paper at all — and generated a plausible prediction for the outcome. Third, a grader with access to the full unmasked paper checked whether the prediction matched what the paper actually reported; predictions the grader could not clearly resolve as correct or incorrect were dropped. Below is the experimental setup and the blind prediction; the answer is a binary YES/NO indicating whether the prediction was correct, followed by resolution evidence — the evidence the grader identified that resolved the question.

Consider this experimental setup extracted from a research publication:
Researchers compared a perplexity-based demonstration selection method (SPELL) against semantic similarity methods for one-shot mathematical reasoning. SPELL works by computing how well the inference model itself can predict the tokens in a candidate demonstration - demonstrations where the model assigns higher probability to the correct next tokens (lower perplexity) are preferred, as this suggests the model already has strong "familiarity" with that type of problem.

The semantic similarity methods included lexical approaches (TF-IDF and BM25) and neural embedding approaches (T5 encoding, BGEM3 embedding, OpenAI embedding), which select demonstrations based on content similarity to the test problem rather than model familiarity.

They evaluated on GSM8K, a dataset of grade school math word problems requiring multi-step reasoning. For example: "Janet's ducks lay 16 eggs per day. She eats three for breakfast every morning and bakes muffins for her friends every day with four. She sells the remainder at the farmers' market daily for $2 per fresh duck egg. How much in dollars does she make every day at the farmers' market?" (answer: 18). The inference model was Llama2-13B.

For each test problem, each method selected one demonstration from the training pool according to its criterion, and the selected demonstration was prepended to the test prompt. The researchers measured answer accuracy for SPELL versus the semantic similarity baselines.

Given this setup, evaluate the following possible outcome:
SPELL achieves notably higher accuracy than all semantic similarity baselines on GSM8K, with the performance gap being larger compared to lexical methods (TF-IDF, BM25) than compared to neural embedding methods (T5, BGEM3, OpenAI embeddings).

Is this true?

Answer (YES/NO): NO